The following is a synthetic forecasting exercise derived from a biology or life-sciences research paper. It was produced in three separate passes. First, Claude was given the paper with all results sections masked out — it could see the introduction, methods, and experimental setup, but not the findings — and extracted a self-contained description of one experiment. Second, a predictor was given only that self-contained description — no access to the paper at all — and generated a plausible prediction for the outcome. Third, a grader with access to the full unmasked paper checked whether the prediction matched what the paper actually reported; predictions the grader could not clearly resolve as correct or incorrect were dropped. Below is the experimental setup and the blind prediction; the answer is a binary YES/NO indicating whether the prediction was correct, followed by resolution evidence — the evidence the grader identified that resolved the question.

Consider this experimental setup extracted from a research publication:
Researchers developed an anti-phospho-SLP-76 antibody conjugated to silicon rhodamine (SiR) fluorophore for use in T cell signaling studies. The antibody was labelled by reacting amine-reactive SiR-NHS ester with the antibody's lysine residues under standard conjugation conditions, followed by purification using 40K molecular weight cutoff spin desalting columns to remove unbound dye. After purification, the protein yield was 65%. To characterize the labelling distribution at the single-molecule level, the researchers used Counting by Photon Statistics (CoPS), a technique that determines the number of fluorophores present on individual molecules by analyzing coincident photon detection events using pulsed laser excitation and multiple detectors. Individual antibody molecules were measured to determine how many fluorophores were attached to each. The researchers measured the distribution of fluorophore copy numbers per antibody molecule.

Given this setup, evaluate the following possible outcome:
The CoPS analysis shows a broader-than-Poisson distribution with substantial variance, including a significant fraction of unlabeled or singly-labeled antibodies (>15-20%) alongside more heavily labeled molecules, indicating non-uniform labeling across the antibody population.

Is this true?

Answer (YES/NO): NO